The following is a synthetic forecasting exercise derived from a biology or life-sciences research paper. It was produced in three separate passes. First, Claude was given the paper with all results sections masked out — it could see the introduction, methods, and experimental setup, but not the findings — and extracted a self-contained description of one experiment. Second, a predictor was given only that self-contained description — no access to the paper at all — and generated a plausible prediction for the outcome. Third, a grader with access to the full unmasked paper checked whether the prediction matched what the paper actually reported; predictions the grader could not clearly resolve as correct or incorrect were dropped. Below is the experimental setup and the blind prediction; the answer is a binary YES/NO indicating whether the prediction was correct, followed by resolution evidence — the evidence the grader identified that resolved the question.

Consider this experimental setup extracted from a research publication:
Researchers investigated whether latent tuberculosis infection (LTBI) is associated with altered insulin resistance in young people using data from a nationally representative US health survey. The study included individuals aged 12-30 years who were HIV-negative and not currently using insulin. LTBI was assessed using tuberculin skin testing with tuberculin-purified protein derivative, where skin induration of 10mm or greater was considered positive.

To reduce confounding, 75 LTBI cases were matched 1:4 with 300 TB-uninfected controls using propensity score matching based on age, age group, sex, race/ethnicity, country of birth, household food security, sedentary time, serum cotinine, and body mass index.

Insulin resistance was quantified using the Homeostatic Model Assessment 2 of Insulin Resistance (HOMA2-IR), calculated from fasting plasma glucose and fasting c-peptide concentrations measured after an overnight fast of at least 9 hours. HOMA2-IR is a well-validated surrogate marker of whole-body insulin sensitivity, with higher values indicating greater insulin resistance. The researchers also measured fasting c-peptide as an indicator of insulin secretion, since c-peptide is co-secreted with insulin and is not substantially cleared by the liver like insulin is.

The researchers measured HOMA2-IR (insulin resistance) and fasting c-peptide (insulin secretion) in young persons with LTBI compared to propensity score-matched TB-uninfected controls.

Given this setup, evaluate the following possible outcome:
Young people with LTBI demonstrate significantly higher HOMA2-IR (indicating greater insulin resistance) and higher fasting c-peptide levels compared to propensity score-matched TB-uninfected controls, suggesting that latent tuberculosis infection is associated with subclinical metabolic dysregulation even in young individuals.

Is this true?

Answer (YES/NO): NO